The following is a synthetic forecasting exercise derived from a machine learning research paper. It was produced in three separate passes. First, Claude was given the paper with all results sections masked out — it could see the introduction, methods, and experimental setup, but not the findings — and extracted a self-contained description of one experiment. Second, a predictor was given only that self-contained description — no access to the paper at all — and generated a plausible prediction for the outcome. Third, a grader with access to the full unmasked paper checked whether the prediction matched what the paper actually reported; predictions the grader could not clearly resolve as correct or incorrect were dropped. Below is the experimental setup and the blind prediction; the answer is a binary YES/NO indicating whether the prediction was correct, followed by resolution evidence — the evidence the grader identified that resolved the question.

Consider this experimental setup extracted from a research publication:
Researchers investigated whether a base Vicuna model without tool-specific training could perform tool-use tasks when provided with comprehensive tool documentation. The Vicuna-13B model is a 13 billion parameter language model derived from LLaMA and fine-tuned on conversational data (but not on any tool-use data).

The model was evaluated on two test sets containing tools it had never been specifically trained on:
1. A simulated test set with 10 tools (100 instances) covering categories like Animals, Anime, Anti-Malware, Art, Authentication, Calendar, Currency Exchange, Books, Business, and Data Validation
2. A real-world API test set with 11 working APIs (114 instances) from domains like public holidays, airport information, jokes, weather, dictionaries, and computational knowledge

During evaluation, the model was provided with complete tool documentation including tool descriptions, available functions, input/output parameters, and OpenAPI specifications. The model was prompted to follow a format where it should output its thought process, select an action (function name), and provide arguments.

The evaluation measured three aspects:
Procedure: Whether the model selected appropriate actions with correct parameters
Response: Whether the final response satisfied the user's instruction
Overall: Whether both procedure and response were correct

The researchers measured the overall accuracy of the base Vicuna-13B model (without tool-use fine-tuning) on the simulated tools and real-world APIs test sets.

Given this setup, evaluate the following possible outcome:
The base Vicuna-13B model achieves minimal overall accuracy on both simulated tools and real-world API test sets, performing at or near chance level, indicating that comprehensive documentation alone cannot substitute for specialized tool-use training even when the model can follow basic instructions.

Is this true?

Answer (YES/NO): YES